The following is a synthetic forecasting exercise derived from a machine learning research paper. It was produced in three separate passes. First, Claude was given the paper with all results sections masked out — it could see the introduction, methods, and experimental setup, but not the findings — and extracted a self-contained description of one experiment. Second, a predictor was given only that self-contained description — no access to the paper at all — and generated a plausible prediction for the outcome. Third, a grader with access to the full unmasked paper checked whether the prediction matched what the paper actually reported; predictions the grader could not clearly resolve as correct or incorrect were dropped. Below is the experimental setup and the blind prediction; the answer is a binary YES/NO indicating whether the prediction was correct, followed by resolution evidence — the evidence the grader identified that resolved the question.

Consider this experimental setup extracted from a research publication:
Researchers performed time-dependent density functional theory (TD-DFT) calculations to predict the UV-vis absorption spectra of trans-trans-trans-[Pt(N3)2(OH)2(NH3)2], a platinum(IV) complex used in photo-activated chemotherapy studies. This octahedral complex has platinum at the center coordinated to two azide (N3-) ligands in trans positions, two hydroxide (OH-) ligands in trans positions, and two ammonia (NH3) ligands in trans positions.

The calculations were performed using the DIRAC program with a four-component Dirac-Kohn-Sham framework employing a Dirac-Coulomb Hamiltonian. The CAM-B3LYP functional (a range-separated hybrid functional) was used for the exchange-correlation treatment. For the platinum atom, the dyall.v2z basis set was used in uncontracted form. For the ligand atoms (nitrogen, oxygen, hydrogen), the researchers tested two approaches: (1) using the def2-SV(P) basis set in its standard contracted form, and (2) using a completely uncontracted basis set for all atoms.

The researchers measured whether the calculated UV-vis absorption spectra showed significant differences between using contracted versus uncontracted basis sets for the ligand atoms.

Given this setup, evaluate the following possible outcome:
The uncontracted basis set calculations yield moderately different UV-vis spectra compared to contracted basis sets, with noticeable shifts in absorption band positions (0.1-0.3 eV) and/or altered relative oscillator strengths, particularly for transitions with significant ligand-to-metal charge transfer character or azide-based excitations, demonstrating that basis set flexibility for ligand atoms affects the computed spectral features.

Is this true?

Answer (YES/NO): NO